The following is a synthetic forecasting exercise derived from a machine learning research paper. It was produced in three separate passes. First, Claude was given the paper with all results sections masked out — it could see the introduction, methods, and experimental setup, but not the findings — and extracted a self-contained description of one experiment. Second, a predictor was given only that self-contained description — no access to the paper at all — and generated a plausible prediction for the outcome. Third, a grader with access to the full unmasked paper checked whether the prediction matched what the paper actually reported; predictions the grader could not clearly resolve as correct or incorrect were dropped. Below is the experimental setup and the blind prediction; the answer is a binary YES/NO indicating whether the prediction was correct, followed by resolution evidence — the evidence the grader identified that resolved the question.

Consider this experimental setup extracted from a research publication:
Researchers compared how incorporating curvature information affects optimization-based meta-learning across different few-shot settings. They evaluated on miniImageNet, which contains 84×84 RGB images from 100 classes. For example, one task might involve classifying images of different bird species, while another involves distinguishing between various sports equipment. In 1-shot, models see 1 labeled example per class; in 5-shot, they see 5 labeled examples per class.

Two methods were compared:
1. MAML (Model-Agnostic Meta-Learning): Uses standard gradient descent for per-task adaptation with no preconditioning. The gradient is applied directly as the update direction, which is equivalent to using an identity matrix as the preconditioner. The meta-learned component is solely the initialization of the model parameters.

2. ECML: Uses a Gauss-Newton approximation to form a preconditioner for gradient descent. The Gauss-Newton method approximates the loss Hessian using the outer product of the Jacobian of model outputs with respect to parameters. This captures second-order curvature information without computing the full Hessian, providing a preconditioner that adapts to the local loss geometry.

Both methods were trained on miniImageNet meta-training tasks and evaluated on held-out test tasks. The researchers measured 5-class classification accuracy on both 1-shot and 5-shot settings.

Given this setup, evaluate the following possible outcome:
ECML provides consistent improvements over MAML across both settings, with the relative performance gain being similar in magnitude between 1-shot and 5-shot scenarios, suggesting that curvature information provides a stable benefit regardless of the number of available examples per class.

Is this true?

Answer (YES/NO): NO